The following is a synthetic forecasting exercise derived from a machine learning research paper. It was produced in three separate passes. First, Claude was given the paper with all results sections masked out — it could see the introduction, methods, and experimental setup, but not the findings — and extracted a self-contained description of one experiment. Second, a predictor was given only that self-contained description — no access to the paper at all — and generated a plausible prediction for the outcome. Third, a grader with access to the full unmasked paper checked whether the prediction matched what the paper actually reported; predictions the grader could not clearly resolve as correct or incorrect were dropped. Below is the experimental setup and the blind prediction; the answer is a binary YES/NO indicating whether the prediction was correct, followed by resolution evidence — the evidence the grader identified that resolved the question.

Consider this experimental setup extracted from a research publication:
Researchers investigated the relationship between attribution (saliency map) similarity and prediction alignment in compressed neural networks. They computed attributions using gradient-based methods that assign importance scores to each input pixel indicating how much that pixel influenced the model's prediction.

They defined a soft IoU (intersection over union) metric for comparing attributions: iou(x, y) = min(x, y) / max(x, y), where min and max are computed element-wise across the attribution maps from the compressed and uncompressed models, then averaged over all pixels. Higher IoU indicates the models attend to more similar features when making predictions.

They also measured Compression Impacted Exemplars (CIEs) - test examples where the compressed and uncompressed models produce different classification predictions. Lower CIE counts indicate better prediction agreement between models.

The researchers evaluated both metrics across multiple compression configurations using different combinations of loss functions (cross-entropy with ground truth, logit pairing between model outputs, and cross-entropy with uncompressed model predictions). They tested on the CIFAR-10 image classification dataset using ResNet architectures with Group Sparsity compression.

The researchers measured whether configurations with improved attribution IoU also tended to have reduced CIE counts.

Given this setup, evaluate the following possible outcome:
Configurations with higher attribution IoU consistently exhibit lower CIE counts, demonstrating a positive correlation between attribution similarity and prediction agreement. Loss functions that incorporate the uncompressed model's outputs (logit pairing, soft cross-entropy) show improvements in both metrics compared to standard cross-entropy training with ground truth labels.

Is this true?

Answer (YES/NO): YES